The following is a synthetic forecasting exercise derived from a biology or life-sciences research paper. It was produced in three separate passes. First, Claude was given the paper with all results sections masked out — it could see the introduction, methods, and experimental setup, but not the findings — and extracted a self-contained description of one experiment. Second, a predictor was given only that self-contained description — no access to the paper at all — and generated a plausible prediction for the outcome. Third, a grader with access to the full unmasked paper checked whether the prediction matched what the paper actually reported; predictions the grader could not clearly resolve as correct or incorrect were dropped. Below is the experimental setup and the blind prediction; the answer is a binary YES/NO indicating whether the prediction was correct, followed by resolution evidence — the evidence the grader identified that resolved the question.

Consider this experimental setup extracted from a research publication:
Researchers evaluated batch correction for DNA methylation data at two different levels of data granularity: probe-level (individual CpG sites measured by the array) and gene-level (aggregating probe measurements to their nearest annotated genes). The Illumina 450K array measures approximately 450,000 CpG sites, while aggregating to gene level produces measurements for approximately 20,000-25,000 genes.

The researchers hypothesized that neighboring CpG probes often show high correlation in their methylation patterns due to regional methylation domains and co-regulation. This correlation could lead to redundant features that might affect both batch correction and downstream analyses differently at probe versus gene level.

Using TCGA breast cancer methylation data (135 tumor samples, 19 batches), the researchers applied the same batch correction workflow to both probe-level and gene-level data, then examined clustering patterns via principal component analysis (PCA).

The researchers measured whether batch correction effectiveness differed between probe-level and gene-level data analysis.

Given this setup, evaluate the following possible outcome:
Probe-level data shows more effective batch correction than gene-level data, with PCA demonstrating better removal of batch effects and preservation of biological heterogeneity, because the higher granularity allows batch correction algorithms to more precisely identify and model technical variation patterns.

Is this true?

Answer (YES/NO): NO